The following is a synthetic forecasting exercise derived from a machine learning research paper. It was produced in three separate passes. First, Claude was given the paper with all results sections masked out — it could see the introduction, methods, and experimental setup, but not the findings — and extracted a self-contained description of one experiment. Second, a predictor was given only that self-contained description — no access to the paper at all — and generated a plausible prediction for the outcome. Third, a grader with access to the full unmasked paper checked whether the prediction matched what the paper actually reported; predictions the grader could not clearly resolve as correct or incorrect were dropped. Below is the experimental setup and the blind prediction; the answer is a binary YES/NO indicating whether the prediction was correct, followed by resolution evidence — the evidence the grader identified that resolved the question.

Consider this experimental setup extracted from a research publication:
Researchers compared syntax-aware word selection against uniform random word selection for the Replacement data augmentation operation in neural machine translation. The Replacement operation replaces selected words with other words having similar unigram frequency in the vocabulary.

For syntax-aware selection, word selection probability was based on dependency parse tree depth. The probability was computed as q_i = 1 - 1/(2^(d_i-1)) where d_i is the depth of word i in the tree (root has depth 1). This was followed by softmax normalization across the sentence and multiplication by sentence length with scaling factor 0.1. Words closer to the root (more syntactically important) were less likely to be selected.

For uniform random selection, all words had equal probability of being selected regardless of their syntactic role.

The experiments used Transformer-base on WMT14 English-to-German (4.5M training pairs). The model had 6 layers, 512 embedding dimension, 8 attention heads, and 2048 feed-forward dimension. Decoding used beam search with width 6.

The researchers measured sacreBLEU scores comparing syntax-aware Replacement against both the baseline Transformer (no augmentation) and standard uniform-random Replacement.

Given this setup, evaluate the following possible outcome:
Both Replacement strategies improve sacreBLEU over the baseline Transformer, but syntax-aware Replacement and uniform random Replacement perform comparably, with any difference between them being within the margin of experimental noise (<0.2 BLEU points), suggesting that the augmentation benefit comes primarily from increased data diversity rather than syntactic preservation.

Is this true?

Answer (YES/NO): NO